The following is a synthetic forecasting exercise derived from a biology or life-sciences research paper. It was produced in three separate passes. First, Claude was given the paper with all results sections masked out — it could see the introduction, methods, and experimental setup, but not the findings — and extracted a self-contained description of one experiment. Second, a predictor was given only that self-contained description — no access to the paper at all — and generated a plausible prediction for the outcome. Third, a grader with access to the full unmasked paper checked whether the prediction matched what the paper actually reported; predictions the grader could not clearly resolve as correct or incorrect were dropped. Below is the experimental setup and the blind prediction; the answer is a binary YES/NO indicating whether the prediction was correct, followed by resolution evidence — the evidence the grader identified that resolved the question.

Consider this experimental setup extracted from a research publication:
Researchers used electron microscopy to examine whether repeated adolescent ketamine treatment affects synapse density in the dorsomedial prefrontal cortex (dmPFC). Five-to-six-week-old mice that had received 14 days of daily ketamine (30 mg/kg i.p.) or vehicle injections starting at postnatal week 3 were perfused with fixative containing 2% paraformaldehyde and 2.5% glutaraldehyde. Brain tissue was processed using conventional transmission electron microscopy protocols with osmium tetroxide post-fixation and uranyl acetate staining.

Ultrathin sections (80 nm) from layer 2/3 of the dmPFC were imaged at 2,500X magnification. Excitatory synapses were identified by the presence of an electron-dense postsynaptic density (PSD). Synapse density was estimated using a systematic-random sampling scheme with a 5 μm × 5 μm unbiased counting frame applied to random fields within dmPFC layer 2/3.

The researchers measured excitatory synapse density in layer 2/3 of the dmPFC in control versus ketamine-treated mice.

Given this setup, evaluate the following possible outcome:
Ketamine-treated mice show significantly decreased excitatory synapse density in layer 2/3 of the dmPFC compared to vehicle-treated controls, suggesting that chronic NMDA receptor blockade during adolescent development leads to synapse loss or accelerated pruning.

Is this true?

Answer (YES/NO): NO